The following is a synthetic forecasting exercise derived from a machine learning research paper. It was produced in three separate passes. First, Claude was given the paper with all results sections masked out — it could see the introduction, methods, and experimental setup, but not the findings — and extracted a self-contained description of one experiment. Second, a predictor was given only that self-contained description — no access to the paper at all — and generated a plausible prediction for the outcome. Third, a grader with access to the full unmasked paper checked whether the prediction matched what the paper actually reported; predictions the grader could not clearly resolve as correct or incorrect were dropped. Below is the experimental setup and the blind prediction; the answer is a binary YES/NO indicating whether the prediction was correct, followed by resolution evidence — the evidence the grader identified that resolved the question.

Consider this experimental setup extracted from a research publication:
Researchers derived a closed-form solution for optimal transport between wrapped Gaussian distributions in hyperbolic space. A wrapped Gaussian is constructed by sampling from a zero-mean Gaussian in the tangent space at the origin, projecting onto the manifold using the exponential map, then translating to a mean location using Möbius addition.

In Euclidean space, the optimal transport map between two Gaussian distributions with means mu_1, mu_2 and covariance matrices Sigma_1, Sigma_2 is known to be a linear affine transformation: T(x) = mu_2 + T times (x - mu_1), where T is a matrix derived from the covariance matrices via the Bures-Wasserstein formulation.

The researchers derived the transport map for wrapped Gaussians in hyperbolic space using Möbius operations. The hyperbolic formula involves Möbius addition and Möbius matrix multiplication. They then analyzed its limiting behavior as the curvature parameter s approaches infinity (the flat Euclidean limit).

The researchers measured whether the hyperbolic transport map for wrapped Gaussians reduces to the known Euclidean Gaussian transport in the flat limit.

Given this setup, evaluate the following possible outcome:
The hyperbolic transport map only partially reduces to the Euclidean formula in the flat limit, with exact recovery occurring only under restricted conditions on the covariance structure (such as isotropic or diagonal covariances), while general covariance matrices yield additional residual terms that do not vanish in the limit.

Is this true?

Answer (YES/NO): NO